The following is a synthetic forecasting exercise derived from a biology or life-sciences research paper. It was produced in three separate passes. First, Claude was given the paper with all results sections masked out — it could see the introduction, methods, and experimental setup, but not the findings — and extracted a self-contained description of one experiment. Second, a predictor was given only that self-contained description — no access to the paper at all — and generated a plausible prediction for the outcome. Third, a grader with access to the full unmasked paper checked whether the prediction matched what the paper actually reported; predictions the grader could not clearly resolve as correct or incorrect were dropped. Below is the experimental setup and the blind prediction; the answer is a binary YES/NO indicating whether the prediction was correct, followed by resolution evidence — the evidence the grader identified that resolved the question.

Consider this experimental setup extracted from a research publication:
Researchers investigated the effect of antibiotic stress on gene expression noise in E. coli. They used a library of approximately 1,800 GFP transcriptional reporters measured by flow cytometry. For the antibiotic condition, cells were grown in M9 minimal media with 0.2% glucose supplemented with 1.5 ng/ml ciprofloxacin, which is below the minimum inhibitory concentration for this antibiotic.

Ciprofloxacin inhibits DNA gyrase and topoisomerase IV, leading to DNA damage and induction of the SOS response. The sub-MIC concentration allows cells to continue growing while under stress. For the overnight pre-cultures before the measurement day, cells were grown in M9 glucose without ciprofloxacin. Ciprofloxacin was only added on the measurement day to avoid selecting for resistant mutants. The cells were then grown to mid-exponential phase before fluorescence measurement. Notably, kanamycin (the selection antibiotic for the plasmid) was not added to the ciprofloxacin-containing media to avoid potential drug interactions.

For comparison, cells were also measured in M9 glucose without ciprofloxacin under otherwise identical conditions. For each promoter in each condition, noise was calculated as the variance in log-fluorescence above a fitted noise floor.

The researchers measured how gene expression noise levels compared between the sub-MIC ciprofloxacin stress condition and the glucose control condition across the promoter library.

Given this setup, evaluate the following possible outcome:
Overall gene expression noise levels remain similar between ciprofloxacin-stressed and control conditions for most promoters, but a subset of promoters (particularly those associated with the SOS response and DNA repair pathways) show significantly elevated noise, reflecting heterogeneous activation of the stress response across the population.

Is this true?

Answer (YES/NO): YES